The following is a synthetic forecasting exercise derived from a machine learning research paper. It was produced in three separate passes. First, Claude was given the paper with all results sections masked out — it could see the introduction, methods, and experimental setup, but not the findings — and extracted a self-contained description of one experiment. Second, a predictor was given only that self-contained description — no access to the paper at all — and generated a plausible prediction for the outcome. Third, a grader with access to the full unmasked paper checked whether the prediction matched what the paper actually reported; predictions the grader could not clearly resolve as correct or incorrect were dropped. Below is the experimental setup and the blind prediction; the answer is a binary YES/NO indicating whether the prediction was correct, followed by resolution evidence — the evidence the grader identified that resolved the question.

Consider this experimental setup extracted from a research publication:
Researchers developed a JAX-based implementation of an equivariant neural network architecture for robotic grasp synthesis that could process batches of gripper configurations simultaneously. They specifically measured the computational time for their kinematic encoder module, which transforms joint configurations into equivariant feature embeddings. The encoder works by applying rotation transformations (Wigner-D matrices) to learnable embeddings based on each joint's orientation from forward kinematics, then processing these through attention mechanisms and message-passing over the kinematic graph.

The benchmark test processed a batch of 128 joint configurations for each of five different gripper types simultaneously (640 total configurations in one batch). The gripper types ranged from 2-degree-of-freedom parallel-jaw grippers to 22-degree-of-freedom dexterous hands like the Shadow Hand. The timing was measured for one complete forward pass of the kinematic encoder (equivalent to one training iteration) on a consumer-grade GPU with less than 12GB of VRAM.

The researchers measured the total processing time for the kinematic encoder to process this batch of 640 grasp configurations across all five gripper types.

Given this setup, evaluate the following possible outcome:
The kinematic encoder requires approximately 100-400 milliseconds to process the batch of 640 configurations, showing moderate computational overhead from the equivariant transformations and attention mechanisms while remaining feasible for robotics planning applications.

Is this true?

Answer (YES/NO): NO